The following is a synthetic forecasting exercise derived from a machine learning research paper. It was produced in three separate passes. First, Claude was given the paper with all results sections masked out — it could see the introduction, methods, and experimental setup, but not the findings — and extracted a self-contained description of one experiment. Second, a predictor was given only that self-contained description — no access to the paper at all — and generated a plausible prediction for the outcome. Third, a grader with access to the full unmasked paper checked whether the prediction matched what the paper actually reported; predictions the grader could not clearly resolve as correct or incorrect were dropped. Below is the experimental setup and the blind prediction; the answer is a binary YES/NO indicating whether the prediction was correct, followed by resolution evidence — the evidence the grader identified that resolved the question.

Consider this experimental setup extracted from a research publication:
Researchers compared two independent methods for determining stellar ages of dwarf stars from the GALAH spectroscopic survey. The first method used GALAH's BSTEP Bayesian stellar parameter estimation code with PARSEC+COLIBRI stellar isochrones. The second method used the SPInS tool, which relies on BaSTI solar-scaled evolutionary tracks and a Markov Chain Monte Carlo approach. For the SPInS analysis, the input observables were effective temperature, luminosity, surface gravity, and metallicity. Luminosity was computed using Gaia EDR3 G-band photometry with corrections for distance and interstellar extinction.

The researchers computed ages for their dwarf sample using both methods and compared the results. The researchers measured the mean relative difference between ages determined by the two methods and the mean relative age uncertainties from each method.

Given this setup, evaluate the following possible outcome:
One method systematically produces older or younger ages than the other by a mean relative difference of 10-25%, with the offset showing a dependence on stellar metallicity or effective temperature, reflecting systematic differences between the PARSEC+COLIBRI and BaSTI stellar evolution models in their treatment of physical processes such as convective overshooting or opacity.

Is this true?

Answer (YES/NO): NO